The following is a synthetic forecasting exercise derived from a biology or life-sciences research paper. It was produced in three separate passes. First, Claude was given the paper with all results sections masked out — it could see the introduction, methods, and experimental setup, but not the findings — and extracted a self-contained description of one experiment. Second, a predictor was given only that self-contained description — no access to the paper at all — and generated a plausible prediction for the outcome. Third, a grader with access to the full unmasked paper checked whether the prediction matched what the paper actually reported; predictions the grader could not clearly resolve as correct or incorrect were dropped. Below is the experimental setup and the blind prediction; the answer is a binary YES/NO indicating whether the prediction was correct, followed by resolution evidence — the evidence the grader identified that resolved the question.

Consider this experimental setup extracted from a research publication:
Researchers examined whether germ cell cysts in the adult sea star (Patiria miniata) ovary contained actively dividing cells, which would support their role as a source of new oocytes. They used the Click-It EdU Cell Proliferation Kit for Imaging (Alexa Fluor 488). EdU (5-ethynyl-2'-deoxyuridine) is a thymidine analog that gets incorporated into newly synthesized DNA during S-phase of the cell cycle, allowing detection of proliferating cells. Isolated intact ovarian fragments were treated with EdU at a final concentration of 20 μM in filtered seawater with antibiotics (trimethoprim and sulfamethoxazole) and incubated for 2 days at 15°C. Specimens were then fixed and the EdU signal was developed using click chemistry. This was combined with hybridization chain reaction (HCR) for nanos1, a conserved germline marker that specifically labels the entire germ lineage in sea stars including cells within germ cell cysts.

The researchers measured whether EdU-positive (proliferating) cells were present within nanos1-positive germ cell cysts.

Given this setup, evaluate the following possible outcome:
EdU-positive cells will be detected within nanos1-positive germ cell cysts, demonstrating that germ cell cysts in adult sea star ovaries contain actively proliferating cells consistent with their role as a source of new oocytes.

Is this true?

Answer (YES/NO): YES